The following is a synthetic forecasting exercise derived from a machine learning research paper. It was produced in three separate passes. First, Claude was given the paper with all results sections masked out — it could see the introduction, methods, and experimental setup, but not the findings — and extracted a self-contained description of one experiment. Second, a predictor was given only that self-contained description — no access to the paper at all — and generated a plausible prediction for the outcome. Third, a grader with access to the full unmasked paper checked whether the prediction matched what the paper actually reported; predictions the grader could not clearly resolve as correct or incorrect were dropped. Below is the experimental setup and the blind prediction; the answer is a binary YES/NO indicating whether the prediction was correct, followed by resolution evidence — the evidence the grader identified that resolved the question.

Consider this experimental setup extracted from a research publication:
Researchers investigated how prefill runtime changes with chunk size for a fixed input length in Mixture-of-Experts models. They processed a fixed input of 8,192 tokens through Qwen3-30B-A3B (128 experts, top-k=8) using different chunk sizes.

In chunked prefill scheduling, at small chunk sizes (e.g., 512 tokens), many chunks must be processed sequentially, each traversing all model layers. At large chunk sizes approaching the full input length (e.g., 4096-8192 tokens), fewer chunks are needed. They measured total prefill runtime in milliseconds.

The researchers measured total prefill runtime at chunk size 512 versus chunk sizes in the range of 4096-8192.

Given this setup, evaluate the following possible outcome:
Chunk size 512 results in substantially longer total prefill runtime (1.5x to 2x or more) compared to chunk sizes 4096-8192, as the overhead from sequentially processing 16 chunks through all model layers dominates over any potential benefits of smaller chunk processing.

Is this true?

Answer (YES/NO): YES